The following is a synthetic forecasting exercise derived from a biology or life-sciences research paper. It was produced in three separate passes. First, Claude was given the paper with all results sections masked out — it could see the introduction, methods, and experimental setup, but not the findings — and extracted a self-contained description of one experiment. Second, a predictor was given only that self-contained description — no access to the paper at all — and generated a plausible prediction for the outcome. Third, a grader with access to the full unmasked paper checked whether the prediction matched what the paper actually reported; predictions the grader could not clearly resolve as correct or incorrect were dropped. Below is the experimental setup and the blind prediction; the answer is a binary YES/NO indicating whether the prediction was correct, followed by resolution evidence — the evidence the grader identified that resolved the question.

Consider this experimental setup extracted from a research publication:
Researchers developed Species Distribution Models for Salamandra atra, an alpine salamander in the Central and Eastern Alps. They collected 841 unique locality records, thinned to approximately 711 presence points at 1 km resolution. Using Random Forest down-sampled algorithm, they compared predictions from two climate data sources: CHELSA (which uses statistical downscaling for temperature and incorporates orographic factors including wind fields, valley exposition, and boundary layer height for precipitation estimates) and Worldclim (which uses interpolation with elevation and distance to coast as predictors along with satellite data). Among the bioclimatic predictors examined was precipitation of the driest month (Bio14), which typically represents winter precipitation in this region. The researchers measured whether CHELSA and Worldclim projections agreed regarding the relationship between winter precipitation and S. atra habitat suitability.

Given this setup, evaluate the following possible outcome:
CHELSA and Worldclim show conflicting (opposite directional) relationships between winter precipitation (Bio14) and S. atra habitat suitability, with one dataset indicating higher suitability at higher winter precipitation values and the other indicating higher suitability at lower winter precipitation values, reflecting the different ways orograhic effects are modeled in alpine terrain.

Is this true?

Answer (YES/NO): NO